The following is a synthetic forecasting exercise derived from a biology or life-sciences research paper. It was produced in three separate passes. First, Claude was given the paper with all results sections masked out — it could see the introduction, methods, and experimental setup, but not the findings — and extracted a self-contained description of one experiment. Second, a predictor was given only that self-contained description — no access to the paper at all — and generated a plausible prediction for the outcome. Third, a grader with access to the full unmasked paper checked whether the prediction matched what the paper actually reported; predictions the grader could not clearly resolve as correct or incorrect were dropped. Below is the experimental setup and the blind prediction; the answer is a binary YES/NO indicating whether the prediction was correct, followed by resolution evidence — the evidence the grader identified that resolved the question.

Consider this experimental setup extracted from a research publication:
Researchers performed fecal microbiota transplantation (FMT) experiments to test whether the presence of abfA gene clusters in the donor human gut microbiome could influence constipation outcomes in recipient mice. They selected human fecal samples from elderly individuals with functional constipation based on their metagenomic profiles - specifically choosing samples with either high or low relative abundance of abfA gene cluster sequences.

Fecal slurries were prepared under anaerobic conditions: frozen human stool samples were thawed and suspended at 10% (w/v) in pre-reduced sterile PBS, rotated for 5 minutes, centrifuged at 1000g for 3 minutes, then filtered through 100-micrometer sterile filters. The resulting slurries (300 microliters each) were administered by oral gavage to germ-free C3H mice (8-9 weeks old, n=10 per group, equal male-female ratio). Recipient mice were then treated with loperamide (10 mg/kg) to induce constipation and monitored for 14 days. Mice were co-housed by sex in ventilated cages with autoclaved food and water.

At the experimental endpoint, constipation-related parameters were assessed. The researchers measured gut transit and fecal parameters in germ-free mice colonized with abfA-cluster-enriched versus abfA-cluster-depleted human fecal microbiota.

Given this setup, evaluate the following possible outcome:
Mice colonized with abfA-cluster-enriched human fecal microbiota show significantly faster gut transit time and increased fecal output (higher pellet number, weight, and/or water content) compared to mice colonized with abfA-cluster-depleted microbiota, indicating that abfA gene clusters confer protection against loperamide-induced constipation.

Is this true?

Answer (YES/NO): YES